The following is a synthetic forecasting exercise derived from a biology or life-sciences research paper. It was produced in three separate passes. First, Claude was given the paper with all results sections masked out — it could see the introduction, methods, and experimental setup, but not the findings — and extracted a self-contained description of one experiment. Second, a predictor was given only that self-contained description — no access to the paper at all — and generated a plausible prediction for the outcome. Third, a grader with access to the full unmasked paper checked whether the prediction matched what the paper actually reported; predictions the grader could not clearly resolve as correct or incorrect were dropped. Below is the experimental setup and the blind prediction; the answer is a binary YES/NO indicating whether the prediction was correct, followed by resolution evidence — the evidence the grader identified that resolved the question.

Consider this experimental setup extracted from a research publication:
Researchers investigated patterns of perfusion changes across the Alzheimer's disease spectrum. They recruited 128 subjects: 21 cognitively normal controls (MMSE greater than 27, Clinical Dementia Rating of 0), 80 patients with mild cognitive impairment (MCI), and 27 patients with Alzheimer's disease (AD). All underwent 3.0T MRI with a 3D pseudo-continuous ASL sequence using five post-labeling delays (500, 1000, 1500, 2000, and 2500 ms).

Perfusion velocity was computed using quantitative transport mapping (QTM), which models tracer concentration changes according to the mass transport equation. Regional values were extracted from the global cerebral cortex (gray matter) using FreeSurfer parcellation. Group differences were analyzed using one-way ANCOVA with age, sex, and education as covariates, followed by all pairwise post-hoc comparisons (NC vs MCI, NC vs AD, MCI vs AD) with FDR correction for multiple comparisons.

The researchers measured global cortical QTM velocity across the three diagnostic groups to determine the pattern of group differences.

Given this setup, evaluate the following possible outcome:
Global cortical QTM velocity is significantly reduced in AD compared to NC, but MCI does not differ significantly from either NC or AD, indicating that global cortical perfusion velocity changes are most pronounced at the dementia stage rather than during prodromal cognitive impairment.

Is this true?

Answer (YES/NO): NO